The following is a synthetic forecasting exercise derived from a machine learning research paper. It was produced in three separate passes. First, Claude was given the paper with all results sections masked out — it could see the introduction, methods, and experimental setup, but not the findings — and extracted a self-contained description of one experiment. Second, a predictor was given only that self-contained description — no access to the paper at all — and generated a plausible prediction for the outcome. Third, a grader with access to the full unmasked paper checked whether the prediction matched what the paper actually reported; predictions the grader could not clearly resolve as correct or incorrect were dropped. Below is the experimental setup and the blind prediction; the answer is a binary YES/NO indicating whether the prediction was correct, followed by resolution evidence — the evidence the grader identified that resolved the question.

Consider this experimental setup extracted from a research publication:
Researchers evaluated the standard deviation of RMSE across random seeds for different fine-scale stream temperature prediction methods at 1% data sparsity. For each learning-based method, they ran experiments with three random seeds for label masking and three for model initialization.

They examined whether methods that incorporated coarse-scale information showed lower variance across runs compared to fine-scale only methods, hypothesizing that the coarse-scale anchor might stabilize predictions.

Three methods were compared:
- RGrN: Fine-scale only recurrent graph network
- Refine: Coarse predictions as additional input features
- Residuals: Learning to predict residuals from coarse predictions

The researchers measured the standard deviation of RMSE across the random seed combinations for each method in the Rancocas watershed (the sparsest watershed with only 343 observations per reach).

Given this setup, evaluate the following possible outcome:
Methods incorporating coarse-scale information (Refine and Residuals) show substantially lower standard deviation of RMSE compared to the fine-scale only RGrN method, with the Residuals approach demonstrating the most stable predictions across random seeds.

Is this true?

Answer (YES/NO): NO